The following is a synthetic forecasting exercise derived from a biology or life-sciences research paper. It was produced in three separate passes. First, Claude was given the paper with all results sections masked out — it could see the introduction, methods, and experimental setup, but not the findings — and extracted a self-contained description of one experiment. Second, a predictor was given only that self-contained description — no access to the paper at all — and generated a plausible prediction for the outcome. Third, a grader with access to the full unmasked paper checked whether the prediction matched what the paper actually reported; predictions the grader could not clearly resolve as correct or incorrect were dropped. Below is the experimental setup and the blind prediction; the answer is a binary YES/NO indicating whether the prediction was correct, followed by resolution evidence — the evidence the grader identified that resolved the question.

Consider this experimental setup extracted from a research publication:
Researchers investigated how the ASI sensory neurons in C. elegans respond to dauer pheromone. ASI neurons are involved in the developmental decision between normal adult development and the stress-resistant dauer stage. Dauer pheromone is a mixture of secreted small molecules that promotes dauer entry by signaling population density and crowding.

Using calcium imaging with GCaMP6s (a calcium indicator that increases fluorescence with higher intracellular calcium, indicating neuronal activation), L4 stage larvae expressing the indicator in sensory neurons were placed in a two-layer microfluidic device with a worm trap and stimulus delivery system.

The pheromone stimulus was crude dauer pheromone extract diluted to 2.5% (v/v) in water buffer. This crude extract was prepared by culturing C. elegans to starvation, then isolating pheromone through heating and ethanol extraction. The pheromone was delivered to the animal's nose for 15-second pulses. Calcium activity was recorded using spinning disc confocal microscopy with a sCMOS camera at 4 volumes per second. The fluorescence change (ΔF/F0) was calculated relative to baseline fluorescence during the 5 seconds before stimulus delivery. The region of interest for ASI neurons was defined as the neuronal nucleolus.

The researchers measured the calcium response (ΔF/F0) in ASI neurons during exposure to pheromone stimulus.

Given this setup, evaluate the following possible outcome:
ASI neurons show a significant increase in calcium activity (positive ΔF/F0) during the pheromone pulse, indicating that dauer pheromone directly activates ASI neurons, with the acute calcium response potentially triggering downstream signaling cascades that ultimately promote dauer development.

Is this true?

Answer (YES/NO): NO